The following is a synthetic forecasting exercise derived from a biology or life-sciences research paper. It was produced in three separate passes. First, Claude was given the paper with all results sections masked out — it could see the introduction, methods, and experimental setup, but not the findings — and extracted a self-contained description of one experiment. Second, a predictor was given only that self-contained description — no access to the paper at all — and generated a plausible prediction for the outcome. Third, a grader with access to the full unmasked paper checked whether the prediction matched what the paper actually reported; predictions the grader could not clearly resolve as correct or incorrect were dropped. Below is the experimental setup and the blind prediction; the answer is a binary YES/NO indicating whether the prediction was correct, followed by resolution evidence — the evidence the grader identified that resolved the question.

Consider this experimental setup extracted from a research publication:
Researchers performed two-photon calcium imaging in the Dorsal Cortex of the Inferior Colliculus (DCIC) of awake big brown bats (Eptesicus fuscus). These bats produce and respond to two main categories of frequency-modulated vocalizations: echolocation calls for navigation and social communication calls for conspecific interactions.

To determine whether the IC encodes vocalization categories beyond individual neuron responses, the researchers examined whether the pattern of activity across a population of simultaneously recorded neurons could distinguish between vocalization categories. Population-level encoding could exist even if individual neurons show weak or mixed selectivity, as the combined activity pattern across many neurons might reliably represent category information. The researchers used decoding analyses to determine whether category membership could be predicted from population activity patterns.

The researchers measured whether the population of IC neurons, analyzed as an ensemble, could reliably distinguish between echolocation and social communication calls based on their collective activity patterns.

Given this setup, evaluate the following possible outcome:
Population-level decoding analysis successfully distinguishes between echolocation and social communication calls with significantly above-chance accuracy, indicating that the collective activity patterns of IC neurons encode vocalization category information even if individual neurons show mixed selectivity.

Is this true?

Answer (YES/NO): YES